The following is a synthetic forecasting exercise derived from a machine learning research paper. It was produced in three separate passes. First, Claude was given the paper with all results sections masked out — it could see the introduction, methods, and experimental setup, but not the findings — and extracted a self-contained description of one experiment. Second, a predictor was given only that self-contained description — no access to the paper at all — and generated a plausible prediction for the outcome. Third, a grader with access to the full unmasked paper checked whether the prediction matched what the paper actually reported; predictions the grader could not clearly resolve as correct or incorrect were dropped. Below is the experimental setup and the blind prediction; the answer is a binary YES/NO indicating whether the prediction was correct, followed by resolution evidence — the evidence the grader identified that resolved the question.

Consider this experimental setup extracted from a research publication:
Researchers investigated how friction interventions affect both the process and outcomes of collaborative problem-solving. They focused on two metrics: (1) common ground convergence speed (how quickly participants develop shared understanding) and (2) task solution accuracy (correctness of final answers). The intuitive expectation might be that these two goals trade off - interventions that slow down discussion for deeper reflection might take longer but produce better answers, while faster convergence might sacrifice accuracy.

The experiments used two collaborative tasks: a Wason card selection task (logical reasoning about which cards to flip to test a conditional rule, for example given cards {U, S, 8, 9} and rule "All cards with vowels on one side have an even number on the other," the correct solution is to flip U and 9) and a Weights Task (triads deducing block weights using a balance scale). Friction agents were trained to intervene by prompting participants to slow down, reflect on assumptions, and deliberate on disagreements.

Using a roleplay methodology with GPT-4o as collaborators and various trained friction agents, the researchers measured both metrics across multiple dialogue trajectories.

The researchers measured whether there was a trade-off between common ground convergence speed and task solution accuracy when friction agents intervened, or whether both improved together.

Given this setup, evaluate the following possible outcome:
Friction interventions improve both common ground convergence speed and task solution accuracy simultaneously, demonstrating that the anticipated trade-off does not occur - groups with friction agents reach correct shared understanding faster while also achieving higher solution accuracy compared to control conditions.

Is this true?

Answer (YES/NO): YES